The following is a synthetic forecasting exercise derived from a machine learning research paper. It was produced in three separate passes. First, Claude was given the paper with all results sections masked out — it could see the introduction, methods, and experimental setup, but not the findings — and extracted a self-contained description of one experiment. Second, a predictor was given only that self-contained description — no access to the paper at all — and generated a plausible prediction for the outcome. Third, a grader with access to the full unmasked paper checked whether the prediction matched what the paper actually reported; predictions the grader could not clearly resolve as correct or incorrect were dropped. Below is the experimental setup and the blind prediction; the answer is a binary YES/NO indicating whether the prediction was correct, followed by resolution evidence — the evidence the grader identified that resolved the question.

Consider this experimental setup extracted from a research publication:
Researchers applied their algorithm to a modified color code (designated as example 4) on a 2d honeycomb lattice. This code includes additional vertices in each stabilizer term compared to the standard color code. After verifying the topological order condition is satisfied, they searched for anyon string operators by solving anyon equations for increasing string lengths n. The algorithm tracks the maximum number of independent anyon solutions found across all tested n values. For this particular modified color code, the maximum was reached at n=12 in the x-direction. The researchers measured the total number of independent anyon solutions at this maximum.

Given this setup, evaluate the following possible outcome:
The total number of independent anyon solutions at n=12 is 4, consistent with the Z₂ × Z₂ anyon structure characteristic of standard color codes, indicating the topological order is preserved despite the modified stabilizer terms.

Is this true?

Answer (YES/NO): NO